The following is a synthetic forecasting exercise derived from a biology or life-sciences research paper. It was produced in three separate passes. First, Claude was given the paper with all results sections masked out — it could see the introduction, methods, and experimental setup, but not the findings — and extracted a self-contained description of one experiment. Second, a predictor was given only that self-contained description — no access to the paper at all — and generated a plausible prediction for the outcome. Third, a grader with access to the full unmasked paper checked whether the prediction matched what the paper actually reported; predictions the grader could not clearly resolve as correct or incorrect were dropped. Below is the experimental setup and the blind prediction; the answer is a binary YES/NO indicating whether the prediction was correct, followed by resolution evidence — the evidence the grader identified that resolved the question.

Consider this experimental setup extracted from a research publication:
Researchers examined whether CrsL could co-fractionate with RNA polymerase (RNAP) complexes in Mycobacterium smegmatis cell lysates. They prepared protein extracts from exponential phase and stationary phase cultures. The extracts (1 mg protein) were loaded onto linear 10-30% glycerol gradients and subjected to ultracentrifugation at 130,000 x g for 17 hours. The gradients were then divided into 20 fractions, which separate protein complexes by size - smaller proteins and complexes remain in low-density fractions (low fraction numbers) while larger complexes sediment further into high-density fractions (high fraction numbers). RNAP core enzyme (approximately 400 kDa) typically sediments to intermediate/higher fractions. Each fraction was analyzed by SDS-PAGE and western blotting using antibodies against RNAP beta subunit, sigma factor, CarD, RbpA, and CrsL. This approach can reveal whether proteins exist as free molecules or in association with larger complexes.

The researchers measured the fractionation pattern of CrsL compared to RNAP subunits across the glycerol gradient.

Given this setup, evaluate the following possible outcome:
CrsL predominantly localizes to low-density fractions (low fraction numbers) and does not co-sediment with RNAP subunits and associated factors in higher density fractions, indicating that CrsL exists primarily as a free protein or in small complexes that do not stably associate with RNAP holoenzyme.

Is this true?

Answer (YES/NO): NO